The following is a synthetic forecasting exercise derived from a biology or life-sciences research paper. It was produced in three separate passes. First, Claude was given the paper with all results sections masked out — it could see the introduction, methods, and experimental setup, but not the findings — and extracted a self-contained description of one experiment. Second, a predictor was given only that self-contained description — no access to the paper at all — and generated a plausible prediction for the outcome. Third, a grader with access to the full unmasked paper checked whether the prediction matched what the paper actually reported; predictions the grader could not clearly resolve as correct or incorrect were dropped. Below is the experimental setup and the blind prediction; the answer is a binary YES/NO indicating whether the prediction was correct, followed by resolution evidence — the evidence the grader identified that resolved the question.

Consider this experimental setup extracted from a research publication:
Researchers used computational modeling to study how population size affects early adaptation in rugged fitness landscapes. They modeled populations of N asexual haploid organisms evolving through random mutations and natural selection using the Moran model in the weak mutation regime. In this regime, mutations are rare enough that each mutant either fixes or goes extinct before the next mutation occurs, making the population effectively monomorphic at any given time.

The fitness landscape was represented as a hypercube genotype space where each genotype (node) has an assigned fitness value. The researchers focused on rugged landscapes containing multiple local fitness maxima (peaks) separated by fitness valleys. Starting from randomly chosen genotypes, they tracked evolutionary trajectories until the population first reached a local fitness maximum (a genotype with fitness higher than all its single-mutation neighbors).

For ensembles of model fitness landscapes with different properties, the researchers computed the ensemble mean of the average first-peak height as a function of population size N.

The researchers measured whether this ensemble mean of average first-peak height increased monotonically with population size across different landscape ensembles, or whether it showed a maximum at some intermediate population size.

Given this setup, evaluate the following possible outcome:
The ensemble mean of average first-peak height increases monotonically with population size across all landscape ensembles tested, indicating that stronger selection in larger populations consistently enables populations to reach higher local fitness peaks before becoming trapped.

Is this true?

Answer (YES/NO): NO